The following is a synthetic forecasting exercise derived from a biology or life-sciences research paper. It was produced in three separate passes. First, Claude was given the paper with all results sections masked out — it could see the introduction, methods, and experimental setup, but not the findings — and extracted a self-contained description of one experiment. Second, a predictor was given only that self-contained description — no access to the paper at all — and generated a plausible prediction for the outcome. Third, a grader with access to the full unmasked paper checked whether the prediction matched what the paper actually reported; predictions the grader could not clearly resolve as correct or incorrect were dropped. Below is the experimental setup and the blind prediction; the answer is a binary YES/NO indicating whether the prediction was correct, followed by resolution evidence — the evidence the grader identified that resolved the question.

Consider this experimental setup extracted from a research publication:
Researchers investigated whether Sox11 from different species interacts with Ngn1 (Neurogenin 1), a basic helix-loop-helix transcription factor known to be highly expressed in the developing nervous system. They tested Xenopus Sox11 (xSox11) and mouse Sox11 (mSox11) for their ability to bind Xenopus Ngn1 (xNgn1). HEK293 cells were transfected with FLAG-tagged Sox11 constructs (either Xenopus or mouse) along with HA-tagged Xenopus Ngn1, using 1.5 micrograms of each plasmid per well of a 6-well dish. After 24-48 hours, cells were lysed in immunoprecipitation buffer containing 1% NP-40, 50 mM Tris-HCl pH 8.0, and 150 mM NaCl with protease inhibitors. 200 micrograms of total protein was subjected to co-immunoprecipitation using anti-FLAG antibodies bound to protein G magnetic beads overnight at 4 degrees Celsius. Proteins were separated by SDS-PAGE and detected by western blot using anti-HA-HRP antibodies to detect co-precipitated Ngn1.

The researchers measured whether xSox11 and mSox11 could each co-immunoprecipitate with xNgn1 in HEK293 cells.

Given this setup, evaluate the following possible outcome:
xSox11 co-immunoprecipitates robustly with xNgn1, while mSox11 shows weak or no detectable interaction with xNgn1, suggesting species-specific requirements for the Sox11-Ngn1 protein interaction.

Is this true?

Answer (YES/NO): NO